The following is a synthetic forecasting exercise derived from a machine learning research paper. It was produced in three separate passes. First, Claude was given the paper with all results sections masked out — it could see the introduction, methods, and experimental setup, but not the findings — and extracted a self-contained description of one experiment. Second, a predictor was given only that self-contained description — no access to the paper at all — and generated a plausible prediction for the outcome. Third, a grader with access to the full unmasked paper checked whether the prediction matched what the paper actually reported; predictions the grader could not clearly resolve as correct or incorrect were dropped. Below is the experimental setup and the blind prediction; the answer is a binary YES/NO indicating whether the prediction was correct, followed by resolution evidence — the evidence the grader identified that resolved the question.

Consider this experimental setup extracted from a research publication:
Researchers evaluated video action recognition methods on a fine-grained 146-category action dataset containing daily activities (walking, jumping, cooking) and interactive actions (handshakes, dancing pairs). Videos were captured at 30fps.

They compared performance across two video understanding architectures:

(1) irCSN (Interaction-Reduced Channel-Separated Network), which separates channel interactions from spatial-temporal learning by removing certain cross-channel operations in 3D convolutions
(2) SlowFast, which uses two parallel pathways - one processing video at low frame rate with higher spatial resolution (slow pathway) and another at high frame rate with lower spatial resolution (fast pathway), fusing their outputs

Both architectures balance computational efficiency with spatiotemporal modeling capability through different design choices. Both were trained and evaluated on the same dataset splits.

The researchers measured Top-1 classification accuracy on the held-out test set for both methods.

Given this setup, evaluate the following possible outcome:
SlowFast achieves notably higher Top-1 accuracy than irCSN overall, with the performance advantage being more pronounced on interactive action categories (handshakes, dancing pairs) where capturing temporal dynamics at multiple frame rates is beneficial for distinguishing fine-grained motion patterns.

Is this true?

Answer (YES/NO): NO